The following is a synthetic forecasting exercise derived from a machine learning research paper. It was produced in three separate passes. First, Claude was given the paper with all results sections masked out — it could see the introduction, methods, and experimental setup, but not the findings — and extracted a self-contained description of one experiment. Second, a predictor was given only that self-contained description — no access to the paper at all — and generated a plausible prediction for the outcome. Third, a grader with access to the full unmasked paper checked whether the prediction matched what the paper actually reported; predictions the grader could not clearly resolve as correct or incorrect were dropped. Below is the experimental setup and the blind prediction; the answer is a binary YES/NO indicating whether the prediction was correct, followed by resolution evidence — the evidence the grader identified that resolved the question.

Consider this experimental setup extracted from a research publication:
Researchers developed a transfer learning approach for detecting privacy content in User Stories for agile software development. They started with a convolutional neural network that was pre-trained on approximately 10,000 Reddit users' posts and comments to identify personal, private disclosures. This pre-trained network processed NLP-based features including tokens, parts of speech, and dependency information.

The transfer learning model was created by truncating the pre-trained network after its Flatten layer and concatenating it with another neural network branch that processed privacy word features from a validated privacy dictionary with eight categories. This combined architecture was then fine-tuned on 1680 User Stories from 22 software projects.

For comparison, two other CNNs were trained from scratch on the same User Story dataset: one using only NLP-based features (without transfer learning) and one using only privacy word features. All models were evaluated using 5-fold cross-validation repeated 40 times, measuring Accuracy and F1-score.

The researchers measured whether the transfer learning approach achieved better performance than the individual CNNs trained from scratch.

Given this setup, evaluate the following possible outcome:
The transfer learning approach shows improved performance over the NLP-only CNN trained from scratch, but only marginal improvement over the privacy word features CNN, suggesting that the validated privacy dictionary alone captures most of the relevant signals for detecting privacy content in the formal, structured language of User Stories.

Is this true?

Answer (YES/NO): NO